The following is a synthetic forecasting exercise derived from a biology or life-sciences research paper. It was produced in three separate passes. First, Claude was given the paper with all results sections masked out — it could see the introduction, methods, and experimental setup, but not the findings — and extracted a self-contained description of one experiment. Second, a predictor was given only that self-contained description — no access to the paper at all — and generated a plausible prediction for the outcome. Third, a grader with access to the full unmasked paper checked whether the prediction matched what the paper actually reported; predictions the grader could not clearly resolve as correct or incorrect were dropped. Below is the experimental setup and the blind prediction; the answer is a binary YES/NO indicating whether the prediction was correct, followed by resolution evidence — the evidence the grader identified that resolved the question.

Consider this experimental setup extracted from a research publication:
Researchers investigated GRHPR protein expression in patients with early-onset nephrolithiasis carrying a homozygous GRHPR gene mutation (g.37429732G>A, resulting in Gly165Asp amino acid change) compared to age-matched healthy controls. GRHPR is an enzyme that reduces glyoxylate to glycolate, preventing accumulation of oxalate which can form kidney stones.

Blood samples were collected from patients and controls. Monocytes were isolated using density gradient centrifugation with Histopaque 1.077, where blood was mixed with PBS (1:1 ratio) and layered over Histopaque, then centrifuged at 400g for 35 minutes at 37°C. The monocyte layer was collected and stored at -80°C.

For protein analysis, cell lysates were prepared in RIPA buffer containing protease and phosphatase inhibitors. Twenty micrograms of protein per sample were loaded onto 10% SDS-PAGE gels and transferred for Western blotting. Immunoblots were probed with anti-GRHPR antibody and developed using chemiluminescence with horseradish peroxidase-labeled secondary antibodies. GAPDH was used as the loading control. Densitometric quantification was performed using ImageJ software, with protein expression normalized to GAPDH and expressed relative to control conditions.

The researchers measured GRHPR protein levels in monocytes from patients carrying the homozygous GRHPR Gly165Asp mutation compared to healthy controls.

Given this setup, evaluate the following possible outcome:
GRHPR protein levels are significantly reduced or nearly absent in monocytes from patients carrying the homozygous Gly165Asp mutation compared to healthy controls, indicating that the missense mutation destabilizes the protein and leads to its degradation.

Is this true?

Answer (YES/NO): NO